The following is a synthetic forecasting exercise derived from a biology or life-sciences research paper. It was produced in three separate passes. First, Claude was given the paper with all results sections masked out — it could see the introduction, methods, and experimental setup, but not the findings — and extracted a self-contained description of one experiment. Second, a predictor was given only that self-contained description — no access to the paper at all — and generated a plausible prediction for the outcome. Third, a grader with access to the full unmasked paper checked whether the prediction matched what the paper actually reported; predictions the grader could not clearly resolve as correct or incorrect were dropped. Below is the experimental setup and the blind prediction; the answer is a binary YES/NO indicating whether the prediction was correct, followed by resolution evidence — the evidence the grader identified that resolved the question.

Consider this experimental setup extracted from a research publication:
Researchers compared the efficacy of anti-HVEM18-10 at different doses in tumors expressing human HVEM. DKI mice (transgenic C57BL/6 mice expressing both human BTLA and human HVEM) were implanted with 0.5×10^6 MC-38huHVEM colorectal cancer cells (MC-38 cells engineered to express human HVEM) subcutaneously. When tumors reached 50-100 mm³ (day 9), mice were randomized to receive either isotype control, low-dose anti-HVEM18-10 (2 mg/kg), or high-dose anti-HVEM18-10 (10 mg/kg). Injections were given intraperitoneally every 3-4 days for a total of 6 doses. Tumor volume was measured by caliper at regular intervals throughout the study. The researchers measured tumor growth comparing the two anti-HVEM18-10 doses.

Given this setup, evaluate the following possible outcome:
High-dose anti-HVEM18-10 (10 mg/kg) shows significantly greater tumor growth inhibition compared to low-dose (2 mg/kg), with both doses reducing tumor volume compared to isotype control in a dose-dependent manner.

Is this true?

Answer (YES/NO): NO